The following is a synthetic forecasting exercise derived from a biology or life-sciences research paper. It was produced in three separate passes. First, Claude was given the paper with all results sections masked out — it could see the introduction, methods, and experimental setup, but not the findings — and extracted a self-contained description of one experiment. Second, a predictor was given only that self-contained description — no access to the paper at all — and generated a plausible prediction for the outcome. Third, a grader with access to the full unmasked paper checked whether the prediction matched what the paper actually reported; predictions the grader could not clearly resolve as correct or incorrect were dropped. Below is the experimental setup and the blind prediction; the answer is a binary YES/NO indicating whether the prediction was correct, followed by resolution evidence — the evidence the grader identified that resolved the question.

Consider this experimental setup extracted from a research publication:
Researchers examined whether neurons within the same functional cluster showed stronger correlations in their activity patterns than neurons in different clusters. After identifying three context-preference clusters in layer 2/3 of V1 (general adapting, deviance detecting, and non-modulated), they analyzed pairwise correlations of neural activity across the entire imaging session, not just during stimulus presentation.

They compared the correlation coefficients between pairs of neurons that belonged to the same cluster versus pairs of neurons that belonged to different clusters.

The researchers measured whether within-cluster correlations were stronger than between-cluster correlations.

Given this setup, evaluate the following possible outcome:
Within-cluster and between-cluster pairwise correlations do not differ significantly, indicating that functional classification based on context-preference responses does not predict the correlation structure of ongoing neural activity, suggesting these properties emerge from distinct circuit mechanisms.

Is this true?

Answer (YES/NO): NO